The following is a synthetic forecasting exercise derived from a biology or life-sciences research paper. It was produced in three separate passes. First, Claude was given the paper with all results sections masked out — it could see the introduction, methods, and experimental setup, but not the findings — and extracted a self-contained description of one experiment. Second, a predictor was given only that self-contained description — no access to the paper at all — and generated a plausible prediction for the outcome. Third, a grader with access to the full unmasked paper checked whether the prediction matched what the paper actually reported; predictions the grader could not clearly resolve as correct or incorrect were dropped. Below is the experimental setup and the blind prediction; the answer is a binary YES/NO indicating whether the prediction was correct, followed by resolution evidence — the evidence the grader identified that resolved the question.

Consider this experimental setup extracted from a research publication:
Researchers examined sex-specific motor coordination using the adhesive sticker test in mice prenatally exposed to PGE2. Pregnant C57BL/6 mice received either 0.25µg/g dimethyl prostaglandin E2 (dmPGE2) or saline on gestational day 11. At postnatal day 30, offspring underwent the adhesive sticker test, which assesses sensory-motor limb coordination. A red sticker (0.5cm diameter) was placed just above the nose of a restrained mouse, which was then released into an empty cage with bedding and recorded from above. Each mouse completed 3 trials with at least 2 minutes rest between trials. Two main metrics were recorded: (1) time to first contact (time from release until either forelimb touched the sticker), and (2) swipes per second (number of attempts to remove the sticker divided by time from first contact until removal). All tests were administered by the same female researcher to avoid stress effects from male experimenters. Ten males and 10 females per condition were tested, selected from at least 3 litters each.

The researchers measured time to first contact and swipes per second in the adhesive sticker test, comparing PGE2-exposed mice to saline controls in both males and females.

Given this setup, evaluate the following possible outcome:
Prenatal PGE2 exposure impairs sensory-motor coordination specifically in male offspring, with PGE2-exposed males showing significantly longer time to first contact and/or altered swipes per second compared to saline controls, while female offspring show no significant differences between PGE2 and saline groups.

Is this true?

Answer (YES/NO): YES